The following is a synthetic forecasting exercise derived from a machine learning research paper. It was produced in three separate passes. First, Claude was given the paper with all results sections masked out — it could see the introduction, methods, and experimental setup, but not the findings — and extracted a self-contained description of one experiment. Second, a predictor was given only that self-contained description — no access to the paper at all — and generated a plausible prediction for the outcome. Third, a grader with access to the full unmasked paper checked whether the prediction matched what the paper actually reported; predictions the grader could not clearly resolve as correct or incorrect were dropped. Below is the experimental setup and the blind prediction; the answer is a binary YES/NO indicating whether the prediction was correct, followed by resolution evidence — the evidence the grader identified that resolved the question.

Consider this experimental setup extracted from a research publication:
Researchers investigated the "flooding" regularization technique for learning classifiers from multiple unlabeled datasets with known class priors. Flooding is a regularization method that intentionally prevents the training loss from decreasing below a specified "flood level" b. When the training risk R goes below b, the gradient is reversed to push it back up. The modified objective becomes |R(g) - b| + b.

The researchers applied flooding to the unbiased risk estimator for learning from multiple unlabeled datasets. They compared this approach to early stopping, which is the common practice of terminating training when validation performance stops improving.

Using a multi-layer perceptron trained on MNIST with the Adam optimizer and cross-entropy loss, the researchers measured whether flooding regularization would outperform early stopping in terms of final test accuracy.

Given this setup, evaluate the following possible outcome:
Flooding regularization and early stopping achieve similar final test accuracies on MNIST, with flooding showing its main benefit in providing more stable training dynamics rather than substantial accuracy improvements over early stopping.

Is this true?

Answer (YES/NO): NO